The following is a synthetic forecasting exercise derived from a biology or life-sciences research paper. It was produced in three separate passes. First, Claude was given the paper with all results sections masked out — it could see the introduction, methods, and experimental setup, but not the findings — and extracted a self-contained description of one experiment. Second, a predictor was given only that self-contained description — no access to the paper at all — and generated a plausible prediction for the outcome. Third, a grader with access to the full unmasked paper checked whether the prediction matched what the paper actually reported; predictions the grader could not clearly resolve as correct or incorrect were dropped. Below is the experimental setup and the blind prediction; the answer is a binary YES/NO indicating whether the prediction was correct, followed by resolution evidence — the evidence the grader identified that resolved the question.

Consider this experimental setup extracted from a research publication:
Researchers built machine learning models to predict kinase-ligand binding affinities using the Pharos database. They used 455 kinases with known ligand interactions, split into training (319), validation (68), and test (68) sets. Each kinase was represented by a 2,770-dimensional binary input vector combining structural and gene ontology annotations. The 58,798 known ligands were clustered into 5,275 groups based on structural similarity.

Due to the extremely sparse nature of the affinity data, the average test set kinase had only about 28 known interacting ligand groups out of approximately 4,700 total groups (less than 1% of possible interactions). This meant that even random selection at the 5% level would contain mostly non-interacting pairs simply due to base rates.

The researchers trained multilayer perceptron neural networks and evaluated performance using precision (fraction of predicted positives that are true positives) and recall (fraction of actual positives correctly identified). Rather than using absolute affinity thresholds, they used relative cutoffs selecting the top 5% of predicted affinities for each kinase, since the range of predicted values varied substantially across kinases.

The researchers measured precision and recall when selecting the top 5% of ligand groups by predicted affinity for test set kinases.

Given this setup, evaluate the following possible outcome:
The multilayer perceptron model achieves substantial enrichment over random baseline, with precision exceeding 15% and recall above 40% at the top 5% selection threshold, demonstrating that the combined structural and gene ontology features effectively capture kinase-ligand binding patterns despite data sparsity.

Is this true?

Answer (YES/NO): NO